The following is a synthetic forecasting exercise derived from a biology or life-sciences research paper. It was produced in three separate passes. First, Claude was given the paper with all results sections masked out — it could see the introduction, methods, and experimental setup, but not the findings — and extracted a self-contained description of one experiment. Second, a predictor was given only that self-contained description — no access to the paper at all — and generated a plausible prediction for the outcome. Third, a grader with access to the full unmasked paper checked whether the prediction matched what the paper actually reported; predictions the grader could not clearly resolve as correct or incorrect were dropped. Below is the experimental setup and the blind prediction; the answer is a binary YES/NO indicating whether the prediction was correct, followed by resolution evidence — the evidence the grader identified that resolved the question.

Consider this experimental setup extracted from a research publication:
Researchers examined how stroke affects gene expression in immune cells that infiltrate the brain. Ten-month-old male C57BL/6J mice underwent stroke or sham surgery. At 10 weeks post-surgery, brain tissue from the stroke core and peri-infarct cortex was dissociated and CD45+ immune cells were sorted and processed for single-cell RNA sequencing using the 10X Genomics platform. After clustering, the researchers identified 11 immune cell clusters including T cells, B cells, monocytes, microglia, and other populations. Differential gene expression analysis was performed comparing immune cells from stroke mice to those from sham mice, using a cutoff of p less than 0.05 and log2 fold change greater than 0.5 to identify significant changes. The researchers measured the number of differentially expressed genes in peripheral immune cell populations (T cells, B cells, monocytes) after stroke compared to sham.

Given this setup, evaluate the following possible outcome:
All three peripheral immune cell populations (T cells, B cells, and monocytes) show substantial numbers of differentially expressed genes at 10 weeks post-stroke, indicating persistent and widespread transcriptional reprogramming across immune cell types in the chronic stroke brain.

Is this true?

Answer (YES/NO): NO